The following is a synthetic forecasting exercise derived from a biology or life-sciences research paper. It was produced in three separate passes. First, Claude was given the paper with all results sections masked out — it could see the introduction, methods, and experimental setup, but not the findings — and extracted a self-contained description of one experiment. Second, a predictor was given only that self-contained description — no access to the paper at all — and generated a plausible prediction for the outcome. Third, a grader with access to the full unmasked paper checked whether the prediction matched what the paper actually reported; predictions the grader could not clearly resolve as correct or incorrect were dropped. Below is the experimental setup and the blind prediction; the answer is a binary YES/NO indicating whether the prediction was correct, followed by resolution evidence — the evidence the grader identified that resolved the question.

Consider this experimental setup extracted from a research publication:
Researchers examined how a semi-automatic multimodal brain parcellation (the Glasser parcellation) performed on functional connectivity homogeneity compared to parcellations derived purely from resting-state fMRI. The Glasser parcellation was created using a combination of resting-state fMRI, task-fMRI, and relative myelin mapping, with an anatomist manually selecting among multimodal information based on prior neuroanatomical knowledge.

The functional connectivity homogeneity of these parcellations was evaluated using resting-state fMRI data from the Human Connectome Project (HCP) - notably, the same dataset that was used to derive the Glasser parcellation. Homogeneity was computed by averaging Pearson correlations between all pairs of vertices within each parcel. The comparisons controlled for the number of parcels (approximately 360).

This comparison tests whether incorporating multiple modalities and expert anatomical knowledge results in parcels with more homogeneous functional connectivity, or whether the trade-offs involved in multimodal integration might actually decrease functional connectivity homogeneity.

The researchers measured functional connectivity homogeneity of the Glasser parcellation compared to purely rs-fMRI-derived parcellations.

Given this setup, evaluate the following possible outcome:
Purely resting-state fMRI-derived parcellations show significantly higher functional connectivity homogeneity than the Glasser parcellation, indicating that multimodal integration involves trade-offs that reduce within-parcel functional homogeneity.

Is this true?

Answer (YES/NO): YES